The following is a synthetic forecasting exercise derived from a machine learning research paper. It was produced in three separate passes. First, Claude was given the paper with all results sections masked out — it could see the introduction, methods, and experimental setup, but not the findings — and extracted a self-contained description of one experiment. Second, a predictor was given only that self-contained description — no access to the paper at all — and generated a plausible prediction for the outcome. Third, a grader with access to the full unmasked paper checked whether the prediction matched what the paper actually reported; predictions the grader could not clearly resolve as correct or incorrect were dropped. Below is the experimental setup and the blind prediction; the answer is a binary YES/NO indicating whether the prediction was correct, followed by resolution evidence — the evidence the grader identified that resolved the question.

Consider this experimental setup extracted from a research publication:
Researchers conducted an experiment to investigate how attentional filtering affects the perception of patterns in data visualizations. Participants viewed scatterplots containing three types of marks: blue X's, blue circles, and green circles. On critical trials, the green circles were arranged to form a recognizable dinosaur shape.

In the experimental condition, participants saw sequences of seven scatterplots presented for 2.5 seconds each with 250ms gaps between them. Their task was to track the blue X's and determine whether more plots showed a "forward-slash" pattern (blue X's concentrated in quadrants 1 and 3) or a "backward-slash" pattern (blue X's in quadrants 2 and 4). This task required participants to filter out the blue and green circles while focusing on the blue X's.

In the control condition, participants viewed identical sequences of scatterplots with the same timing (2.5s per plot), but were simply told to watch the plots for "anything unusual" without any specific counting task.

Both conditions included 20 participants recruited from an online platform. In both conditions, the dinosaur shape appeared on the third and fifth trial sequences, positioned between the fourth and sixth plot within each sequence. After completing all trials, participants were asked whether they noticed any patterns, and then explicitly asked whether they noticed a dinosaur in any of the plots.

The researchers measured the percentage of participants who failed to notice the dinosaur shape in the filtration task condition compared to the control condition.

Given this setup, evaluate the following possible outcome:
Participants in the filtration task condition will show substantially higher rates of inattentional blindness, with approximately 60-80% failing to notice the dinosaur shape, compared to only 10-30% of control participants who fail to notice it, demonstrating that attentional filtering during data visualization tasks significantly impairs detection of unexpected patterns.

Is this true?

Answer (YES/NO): YES